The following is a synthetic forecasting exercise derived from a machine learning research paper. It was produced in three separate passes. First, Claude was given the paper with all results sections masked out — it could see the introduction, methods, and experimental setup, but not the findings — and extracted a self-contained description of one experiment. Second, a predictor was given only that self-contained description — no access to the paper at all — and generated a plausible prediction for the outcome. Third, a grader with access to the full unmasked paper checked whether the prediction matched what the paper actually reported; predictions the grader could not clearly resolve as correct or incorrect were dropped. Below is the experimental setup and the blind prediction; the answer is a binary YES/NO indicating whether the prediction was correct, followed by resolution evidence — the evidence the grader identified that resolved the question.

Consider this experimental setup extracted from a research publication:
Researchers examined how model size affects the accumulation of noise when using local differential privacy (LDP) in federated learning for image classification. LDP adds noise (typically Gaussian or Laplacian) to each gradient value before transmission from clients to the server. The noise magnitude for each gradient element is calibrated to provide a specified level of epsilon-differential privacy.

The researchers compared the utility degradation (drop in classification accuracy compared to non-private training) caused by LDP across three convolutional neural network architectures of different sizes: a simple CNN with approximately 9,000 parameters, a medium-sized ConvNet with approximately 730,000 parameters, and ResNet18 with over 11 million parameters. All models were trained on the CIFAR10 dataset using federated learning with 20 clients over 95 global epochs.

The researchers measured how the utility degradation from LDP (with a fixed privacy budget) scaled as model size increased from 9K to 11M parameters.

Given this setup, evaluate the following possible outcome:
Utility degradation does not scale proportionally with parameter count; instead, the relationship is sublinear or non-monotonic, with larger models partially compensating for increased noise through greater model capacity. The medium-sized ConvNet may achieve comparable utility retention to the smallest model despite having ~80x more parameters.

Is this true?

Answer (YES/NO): NO